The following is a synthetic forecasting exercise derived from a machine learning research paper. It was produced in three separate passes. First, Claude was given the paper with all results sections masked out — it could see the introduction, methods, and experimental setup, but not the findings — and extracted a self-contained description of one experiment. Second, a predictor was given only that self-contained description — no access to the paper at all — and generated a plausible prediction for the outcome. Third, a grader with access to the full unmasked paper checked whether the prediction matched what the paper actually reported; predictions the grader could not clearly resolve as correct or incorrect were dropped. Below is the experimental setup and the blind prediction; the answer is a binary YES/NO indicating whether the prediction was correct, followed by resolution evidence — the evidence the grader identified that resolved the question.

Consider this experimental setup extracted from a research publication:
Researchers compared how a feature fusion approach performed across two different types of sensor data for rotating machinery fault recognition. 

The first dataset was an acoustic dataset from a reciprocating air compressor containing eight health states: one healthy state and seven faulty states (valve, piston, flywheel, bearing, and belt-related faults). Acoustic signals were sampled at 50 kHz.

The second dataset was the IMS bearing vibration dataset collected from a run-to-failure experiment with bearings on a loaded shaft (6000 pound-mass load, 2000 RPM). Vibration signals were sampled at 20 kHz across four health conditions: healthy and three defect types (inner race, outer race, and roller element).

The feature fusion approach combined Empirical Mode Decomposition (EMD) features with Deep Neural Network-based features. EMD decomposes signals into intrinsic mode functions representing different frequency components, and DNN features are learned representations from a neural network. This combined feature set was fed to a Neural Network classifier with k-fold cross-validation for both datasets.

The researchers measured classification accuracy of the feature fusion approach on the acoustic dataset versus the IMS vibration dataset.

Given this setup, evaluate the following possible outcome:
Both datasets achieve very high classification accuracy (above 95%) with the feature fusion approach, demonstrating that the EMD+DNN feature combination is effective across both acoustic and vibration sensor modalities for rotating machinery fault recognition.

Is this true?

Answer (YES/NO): NO